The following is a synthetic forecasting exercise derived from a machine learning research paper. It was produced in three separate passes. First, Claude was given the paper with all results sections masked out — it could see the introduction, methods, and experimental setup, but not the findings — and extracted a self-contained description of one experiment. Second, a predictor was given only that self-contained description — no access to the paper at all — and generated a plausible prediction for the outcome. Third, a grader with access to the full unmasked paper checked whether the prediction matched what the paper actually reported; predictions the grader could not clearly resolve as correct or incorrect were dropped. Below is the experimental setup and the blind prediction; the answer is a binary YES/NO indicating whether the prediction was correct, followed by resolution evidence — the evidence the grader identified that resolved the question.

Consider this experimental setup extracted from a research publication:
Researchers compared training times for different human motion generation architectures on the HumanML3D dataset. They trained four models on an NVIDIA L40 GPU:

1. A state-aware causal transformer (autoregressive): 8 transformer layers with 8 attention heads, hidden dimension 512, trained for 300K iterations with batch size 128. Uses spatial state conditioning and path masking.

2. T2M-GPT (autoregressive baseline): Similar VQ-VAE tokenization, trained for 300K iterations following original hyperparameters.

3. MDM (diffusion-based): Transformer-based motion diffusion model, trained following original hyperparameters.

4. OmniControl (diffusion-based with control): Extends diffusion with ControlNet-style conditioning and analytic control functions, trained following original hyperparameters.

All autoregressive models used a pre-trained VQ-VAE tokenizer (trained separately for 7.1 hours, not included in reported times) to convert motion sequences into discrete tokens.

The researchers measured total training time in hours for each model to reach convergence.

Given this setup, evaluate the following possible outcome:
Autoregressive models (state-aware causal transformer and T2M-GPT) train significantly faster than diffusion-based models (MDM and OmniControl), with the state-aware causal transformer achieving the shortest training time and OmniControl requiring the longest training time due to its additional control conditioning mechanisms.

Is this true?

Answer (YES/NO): NO